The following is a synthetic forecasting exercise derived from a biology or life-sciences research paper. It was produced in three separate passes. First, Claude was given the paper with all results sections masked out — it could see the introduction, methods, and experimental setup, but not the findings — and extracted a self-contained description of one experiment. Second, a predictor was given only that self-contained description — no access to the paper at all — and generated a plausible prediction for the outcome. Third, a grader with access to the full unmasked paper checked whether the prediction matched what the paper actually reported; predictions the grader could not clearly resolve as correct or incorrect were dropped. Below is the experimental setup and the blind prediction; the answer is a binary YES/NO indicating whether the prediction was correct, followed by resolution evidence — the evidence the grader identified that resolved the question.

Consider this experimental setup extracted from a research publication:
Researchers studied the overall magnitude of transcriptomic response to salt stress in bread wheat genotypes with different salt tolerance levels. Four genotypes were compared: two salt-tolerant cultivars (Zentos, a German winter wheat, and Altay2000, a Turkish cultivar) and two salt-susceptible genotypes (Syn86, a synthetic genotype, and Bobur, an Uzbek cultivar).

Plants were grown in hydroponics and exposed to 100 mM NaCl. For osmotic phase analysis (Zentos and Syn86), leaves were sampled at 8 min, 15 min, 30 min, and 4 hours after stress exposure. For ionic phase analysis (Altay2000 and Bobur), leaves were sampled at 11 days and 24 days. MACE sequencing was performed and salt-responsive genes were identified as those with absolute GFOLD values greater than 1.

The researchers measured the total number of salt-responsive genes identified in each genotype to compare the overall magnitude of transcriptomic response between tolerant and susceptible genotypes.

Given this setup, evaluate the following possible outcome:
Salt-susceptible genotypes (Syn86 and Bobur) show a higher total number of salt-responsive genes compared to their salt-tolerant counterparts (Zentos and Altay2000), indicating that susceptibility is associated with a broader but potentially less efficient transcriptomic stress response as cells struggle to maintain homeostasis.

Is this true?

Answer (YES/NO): NO